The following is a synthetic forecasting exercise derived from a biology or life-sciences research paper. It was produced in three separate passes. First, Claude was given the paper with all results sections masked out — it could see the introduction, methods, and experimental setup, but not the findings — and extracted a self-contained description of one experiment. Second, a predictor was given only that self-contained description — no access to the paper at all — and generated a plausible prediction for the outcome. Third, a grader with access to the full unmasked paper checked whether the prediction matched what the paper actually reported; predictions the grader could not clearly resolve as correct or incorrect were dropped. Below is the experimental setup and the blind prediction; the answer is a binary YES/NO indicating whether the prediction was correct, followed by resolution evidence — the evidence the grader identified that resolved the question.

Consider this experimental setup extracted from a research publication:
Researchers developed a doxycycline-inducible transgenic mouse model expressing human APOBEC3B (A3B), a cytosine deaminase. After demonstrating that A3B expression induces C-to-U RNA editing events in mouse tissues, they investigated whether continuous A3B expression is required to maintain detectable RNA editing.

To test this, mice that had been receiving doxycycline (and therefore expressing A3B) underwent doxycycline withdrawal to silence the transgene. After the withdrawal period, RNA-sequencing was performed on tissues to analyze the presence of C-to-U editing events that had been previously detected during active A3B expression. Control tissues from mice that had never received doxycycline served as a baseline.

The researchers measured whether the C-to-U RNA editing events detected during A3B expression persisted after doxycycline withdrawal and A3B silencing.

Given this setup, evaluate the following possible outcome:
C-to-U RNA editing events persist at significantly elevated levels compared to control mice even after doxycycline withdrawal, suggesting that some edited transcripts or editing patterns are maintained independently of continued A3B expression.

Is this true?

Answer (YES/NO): NO